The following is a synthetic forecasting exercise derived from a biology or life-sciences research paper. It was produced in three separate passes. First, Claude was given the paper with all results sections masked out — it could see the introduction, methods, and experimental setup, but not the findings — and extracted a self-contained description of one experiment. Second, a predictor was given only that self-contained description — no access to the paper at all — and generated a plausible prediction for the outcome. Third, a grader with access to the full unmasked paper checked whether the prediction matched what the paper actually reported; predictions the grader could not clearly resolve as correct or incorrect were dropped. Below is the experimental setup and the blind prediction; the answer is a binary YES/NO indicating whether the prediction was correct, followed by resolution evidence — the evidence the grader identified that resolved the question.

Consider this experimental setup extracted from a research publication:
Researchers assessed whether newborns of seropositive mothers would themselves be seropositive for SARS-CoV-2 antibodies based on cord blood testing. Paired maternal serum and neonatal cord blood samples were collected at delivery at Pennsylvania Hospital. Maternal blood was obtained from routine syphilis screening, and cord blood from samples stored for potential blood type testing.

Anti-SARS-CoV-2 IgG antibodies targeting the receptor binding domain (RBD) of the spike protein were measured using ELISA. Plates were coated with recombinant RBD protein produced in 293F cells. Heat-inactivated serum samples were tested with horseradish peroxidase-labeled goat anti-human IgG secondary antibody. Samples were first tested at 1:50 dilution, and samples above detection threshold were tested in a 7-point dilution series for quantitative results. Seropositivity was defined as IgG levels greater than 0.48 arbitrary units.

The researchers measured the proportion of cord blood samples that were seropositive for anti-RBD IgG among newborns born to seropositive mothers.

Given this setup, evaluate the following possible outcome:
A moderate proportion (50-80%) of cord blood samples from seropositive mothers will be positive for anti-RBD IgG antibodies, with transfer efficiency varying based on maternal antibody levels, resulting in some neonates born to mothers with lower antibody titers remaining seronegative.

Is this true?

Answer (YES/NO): NO